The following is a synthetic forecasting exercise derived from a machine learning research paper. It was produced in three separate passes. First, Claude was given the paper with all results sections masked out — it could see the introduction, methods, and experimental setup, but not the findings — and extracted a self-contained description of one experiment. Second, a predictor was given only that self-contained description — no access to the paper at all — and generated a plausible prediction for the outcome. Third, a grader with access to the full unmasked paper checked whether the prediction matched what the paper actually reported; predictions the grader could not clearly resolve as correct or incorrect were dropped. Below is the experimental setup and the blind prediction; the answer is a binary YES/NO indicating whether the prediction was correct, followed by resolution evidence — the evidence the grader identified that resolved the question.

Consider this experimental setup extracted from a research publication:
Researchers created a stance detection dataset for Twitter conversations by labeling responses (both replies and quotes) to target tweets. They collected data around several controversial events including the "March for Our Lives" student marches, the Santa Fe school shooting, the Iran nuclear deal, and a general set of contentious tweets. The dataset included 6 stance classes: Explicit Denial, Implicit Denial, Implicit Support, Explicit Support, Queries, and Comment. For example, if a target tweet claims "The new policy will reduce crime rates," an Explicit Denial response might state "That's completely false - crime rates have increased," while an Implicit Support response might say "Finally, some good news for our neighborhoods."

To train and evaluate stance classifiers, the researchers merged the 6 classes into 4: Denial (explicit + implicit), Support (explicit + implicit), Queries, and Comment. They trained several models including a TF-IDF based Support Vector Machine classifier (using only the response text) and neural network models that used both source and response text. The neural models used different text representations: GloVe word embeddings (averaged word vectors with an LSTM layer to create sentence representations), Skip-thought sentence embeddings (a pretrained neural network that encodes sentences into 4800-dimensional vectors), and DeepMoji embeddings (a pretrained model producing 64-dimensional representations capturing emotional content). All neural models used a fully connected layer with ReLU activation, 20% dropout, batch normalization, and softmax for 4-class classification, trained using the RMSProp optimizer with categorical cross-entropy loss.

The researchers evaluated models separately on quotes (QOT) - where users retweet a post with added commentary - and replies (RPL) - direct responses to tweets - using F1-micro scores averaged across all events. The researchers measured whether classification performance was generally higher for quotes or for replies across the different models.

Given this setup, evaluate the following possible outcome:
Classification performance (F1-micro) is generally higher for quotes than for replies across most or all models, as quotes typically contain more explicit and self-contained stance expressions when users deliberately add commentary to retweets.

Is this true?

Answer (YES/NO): NO